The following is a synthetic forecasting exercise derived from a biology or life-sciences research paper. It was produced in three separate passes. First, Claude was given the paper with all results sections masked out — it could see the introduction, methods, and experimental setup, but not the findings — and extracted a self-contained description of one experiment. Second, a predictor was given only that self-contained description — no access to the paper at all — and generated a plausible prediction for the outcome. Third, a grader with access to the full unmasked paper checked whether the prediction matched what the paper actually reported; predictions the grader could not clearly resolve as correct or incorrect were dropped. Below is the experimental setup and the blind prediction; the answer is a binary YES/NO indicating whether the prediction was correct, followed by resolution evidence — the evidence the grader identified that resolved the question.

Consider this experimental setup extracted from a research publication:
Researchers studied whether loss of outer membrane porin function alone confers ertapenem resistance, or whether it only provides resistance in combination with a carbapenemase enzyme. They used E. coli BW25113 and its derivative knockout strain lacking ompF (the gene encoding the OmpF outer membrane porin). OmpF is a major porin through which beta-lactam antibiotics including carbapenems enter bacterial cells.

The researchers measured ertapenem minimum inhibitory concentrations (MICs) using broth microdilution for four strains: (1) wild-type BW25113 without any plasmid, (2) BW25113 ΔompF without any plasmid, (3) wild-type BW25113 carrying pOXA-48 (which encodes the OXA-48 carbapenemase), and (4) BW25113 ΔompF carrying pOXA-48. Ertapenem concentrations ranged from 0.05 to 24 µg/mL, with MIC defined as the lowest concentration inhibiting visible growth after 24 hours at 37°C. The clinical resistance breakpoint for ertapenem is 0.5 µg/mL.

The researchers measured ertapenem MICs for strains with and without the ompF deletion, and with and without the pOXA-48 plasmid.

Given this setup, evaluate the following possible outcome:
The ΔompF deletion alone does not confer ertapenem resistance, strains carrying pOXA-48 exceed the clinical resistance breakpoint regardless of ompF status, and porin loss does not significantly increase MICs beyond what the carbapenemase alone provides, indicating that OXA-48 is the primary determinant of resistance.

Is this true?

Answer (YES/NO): NO